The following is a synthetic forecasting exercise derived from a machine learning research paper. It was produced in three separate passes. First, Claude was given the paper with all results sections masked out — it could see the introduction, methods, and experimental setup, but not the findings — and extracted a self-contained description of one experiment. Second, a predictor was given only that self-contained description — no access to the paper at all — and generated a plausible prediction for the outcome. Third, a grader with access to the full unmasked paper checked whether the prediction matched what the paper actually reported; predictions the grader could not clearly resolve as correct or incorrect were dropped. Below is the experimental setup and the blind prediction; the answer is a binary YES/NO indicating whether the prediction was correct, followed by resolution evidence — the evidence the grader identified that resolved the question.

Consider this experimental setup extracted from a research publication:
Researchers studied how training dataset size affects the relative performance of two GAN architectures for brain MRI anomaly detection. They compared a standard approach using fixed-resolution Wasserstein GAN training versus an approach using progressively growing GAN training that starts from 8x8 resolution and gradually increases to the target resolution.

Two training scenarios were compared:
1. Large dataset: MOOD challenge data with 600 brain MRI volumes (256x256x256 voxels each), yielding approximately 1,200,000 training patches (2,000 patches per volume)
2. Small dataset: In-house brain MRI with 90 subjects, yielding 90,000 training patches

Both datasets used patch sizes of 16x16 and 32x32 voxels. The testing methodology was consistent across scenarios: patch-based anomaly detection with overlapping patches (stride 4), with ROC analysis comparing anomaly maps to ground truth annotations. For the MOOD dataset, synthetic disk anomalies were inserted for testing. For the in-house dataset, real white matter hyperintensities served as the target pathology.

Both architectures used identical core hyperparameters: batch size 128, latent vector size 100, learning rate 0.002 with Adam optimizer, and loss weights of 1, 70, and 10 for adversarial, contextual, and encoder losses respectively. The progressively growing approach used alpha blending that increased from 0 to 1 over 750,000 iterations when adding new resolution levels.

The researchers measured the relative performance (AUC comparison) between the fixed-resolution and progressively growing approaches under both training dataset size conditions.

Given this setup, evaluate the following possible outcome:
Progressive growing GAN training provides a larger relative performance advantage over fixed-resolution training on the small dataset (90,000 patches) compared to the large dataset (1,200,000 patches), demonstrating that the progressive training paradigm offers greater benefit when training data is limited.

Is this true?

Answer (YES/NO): NO